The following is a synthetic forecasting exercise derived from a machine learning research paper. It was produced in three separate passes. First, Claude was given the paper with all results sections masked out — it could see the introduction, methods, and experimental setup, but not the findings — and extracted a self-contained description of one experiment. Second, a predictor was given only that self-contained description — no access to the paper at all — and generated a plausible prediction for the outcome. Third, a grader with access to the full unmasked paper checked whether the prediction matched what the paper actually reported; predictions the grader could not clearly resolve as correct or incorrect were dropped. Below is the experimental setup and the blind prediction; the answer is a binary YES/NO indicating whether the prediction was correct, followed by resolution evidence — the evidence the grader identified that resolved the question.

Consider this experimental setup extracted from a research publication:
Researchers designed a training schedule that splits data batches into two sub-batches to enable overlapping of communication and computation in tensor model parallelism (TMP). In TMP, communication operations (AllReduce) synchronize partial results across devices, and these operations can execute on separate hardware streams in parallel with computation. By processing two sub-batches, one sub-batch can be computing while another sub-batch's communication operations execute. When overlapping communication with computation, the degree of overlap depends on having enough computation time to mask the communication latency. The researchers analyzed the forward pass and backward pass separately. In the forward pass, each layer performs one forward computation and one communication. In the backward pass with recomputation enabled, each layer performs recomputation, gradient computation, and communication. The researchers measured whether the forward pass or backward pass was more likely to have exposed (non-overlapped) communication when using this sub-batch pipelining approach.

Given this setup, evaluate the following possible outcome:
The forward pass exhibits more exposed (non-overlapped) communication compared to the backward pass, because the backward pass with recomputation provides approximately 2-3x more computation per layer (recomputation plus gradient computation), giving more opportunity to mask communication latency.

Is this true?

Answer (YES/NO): YES